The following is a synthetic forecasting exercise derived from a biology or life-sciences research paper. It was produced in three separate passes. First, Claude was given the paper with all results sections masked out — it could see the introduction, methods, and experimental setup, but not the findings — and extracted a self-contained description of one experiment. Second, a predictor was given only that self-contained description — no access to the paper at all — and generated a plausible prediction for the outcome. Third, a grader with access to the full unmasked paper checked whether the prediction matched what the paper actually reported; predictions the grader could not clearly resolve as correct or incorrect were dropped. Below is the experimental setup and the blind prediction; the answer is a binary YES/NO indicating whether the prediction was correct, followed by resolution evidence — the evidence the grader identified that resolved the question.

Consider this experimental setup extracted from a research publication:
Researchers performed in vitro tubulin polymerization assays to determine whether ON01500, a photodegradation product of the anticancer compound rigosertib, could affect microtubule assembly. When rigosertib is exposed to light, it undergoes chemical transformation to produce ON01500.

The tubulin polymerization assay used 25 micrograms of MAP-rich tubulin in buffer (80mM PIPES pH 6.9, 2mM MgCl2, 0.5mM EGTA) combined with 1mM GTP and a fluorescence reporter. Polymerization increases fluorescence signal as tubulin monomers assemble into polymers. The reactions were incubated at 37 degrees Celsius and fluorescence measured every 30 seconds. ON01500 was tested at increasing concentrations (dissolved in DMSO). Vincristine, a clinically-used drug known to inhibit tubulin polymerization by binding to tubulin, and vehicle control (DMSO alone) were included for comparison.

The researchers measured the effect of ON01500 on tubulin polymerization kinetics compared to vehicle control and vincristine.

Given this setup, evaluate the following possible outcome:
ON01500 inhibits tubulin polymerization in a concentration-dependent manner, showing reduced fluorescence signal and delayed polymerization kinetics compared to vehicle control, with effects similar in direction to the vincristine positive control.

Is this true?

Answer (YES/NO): YES